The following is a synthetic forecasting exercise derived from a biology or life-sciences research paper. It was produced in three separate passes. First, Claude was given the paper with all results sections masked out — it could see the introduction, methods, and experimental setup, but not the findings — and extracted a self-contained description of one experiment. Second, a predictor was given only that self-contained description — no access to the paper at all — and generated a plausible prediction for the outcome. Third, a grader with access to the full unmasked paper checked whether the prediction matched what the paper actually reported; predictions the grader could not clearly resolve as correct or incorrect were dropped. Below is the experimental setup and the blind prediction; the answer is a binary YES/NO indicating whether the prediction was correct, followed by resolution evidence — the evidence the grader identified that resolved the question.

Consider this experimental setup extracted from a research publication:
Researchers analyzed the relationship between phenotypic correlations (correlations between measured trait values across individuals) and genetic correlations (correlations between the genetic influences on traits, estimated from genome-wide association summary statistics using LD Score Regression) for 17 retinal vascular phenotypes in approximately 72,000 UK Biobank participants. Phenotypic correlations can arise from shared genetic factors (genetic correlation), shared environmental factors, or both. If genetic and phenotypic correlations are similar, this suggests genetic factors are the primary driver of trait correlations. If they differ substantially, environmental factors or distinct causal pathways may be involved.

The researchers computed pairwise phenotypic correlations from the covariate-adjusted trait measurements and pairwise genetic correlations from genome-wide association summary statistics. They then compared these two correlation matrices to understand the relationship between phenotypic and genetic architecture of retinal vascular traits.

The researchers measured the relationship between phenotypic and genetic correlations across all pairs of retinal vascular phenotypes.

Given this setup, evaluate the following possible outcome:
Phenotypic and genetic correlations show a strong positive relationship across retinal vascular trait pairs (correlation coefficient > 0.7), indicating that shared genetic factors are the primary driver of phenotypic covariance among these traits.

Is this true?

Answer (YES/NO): YES